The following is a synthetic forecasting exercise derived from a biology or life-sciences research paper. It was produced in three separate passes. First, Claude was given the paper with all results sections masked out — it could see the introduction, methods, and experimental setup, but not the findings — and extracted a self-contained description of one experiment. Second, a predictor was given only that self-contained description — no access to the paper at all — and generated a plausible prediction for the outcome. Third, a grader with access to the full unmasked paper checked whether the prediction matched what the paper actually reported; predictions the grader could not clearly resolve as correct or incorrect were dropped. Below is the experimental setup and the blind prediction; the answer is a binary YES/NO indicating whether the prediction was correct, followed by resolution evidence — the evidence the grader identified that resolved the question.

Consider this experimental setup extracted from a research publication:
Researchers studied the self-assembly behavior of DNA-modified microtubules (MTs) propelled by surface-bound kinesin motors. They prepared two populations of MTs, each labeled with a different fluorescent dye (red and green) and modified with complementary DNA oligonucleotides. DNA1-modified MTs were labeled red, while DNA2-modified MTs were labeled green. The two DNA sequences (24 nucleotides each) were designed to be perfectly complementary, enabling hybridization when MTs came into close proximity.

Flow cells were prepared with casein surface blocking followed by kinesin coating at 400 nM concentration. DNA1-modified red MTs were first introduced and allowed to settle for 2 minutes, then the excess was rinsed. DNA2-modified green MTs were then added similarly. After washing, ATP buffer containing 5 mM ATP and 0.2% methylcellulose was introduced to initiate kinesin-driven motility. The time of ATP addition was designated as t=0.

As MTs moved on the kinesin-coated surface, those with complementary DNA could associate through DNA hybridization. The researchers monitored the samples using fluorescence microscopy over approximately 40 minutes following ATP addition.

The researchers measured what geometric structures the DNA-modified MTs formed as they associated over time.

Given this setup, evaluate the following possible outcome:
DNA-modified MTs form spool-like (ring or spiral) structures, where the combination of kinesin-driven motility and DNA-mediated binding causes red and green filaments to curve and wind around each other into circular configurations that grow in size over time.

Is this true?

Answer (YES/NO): YES